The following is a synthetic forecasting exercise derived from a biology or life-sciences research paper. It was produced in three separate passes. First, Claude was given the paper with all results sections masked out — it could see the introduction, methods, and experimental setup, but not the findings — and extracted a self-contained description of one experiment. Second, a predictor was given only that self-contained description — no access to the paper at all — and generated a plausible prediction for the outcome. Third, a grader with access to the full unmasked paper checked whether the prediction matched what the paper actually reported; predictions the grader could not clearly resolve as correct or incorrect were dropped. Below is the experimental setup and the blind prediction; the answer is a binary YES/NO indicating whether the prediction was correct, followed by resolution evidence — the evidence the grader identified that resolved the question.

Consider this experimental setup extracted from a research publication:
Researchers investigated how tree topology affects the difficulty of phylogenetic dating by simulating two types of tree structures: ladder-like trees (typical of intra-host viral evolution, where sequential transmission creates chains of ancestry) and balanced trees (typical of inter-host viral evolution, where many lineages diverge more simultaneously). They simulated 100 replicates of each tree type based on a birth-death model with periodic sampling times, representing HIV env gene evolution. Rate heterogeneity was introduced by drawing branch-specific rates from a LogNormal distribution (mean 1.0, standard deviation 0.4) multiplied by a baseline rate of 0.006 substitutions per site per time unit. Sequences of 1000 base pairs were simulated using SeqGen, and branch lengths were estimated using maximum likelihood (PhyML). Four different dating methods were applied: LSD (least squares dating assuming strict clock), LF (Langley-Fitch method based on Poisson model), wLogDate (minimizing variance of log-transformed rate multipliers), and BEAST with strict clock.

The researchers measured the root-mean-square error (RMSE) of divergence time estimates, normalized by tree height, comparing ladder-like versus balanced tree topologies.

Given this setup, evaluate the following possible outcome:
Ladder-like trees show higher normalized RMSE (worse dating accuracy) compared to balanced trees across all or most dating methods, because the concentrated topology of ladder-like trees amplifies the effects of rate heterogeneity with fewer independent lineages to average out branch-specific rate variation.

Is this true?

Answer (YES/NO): NO